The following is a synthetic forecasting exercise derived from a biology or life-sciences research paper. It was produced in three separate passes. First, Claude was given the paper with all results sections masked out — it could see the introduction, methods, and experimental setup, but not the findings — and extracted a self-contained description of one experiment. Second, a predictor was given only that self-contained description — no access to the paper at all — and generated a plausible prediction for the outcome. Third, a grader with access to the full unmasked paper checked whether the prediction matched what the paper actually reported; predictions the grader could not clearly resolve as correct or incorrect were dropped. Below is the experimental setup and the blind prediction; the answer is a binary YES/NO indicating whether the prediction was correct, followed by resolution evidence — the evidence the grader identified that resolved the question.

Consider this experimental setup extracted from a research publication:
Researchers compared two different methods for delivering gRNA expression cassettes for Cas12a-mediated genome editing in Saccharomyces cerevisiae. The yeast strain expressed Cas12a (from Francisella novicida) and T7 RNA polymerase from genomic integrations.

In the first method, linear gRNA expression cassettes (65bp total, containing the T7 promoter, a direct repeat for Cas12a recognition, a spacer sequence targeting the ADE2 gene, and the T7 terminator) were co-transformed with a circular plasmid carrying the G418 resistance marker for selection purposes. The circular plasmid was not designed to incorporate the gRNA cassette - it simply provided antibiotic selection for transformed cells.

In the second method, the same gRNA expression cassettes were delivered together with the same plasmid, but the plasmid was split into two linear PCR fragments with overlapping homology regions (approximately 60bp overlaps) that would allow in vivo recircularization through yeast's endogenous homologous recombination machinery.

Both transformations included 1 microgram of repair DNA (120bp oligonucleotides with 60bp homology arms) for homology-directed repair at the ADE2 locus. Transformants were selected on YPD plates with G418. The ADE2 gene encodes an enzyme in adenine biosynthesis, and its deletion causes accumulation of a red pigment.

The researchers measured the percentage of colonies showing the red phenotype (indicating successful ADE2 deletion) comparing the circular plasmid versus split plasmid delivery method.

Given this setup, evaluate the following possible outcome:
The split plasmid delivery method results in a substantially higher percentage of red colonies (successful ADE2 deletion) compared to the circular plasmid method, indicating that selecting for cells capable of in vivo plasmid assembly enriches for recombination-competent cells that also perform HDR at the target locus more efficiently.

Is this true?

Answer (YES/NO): NO